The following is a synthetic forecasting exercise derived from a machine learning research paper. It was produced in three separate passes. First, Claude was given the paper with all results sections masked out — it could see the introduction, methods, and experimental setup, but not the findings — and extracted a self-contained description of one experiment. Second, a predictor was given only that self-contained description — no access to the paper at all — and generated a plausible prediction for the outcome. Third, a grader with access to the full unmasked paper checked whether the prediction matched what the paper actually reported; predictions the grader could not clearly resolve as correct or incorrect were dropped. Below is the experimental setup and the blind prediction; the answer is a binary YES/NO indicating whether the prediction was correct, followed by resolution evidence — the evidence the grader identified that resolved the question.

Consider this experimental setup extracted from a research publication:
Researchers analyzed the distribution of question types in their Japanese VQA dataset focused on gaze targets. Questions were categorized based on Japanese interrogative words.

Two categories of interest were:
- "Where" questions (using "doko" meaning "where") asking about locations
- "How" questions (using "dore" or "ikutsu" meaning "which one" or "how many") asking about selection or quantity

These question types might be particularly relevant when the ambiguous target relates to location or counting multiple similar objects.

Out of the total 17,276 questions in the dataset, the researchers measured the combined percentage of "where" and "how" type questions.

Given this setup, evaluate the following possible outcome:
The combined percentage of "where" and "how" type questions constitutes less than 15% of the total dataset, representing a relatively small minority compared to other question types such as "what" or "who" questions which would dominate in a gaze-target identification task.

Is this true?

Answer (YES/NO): YES